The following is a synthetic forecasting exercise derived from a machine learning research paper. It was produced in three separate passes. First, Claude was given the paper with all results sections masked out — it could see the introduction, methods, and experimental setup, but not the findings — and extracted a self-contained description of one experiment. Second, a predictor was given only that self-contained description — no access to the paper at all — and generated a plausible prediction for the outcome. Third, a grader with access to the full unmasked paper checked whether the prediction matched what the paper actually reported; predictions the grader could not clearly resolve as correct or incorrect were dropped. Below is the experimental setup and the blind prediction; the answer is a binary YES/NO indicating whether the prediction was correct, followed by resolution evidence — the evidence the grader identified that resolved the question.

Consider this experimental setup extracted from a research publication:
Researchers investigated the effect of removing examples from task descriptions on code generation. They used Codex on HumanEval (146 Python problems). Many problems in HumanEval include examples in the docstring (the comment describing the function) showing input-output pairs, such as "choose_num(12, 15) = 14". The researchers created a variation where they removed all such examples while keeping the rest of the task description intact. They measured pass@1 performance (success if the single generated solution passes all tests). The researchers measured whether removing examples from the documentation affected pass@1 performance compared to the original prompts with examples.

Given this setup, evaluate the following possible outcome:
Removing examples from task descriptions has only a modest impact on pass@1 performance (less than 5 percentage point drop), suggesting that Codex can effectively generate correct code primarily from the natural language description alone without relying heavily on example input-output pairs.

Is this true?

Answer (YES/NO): YES